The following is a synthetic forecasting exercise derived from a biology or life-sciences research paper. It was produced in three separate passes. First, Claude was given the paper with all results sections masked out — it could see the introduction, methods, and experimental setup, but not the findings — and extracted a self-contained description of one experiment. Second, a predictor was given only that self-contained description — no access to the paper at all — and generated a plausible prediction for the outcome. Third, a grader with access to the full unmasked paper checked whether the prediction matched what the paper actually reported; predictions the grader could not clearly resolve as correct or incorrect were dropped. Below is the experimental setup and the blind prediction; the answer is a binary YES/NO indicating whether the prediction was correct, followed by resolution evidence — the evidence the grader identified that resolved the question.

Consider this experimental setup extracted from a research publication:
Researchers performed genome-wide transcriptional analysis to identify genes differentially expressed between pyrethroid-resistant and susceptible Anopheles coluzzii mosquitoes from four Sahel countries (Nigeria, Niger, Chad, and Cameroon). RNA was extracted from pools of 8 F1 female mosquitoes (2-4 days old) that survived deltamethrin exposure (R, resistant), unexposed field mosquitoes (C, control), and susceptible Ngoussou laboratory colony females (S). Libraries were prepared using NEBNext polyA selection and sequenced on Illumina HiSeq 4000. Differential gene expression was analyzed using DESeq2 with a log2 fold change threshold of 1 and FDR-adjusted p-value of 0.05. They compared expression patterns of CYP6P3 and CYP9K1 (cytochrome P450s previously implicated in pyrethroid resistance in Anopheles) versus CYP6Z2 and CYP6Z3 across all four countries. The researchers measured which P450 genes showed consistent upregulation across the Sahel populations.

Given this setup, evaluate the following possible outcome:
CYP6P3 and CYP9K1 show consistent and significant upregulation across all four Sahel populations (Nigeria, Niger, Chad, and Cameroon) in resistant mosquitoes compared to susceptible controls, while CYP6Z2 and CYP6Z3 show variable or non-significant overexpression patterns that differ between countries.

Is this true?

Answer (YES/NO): NO